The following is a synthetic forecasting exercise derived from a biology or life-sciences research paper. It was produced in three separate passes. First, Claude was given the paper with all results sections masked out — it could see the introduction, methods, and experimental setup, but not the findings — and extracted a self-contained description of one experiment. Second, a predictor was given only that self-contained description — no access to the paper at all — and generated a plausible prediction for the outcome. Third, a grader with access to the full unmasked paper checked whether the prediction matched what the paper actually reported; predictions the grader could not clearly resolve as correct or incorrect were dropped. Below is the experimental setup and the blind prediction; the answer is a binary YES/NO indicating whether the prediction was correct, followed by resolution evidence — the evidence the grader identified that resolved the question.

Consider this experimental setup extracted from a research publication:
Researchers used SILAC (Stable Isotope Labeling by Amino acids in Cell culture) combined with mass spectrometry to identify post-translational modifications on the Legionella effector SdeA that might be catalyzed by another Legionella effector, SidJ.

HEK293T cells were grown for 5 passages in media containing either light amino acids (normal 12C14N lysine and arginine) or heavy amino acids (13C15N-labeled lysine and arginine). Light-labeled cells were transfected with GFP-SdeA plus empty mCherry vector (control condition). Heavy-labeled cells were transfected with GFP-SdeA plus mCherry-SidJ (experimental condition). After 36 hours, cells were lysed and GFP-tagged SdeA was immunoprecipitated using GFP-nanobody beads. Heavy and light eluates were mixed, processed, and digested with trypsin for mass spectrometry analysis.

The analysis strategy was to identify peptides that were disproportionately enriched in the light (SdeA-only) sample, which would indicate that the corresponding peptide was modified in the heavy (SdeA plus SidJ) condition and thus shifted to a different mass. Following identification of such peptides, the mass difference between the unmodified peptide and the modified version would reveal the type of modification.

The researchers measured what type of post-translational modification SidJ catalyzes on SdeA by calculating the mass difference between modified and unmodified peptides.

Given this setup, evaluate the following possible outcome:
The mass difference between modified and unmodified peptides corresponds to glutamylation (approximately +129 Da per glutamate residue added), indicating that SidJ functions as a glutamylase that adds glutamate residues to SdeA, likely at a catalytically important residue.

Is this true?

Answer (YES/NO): YES